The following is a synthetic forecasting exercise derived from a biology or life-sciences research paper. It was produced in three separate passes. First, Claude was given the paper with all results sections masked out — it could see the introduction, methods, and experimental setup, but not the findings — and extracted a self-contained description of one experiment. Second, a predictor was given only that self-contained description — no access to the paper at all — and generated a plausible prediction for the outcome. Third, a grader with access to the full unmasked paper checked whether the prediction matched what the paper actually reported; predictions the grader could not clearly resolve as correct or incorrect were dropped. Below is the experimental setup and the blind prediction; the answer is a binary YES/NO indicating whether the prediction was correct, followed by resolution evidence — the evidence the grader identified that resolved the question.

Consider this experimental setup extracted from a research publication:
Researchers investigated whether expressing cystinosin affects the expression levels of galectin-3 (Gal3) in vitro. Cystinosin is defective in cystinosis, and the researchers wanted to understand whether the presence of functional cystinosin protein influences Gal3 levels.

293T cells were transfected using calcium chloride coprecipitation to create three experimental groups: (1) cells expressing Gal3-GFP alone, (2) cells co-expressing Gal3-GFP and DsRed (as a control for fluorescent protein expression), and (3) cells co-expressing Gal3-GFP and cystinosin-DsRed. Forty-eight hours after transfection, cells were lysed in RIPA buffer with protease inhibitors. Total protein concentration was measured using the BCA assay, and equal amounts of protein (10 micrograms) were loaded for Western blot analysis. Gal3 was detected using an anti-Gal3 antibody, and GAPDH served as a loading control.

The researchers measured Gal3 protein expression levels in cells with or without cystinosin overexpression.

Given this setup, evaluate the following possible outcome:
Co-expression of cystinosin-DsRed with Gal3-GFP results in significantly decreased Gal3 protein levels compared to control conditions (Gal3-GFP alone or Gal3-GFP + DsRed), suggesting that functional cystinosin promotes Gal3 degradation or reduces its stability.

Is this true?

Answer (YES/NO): YES